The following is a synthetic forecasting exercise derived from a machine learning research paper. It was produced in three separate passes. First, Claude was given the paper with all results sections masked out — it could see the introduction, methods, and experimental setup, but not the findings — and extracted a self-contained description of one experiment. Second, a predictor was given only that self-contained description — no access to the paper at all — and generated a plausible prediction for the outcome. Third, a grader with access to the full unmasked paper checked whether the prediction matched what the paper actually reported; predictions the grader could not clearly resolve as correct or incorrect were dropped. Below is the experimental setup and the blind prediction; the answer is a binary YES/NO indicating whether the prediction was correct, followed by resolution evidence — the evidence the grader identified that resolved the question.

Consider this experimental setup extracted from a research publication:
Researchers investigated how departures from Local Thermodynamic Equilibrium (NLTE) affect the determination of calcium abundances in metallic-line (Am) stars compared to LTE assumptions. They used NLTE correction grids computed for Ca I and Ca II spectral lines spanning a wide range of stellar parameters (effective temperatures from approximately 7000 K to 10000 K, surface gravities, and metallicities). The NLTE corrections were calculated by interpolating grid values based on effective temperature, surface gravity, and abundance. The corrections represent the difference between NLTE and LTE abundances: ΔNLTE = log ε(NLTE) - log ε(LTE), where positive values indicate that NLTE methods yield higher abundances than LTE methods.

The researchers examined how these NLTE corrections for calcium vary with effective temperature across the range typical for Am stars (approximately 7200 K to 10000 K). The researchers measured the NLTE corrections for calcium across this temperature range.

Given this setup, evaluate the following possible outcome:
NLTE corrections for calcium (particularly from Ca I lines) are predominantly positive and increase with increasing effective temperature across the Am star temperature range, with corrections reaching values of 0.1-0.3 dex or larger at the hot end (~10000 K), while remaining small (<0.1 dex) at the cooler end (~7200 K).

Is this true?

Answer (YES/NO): NO